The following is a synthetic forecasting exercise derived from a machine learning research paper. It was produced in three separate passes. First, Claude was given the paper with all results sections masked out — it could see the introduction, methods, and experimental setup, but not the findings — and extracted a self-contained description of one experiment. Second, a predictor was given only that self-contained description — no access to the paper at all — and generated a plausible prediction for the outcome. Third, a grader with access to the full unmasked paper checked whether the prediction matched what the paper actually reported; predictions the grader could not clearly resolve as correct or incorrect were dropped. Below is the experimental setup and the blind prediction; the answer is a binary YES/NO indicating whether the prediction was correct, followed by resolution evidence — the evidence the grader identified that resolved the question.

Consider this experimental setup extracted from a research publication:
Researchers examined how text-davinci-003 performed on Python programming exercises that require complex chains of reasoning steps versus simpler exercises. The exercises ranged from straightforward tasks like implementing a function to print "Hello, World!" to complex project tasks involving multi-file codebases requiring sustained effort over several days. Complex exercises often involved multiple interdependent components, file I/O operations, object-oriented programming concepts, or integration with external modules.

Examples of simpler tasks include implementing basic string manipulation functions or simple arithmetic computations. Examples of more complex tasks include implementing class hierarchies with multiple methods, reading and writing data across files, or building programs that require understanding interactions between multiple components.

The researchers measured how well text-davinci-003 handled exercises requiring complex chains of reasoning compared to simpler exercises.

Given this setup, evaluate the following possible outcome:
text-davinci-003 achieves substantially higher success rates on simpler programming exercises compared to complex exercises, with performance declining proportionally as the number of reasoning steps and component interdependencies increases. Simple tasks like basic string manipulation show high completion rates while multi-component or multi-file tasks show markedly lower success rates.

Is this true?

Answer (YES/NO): NO